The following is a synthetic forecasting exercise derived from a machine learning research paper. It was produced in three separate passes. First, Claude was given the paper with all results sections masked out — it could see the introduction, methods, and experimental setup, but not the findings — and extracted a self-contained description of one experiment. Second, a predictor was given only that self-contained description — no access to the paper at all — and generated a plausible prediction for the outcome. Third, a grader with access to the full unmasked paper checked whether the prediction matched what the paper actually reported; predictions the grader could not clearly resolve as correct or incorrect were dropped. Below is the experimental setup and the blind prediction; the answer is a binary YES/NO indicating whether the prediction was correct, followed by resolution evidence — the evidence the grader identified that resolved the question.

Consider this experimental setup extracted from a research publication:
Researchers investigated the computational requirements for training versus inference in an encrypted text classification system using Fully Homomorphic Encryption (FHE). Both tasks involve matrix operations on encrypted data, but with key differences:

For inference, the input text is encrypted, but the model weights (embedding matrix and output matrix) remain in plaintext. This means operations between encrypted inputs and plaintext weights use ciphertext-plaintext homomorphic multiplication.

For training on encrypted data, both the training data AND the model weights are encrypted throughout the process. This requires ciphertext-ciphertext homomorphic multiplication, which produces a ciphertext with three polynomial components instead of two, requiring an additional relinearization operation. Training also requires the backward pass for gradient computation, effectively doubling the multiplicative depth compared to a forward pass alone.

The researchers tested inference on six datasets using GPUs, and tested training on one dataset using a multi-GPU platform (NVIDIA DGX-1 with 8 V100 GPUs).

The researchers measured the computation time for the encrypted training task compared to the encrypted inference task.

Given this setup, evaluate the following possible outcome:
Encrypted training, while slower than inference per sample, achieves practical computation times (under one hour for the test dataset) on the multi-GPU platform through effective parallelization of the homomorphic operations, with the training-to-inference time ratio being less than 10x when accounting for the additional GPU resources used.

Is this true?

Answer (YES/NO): NO